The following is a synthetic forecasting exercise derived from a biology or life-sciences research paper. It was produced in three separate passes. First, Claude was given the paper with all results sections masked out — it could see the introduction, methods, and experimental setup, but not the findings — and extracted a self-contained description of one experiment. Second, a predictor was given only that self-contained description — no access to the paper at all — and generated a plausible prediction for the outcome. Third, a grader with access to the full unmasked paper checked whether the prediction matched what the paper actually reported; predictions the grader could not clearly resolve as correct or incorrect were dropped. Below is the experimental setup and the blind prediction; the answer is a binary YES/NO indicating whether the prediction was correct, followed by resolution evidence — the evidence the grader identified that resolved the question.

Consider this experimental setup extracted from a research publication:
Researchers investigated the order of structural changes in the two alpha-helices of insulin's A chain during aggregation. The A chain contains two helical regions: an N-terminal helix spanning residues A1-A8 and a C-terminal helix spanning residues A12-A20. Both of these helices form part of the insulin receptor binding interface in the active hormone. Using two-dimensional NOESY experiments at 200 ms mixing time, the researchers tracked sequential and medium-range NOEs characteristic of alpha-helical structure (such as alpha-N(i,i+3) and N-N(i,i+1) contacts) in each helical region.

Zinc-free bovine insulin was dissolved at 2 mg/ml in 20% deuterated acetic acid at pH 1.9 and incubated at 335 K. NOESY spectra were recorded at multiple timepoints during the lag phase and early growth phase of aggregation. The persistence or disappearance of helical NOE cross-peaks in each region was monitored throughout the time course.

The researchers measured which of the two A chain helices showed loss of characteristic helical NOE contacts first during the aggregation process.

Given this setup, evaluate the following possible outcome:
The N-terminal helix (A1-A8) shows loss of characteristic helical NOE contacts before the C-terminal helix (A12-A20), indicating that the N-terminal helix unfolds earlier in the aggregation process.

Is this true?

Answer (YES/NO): NO